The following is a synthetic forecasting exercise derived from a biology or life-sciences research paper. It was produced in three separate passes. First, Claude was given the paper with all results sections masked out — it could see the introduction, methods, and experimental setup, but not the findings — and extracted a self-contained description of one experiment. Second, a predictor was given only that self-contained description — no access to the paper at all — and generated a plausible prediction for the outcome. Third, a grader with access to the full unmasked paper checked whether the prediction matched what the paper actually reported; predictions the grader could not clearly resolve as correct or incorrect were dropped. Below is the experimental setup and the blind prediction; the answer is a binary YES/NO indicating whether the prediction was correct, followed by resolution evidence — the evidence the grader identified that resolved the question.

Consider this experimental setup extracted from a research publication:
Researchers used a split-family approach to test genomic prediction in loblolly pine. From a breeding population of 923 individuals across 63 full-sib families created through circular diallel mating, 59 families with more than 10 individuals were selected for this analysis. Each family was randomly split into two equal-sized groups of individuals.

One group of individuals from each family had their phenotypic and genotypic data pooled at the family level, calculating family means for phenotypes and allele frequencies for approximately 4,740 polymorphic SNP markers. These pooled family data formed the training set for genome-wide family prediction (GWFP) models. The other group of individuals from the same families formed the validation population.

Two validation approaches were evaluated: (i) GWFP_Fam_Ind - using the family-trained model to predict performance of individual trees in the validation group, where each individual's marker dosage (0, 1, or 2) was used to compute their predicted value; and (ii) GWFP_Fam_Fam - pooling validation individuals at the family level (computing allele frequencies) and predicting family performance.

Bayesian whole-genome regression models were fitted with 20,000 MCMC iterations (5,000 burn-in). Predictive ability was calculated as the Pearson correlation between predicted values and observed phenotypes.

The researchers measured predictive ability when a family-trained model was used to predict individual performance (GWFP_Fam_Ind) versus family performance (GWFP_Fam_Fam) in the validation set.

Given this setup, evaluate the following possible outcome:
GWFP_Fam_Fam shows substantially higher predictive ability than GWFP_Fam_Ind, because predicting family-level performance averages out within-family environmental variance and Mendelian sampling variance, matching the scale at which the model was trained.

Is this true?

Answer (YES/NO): YES